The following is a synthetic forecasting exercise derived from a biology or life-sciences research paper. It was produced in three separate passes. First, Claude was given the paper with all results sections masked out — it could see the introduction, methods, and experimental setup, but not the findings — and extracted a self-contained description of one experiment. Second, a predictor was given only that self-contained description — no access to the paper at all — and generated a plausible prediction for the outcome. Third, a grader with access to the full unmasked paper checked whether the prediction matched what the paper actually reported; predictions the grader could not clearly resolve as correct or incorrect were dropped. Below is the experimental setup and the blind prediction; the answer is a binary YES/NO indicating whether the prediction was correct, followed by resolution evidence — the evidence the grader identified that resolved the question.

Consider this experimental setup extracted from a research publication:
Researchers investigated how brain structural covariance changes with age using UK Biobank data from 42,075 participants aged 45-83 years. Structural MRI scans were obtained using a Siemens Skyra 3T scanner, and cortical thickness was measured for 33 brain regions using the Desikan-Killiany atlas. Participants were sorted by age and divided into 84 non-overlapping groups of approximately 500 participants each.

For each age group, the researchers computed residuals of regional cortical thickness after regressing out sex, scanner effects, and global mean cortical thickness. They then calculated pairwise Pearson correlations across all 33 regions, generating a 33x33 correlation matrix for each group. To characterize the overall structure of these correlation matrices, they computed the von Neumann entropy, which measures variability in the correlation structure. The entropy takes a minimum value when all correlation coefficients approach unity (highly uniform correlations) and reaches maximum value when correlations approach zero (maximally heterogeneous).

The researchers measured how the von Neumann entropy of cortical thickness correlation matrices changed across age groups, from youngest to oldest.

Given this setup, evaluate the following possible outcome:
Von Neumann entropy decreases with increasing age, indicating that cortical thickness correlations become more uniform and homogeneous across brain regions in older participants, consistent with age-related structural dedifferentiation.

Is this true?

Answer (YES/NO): NO